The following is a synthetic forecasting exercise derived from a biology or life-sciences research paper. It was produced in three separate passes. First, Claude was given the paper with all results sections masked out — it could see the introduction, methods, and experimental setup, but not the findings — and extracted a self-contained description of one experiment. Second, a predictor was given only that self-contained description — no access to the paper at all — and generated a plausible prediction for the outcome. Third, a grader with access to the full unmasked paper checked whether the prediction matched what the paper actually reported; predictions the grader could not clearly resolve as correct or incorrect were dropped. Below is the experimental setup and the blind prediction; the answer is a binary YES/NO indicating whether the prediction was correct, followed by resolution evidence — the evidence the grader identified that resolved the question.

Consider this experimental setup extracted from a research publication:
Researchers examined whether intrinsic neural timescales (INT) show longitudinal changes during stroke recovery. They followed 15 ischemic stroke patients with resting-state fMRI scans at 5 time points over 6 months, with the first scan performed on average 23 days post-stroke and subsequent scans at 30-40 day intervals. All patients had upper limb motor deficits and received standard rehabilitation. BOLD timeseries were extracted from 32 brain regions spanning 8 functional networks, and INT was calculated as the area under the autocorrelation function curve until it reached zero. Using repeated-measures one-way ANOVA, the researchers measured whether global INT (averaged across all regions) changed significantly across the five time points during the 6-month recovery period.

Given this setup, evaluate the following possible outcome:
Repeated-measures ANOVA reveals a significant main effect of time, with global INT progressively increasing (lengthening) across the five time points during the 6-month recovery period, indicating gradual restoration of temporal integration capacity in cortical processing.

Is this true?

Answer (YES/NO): NO